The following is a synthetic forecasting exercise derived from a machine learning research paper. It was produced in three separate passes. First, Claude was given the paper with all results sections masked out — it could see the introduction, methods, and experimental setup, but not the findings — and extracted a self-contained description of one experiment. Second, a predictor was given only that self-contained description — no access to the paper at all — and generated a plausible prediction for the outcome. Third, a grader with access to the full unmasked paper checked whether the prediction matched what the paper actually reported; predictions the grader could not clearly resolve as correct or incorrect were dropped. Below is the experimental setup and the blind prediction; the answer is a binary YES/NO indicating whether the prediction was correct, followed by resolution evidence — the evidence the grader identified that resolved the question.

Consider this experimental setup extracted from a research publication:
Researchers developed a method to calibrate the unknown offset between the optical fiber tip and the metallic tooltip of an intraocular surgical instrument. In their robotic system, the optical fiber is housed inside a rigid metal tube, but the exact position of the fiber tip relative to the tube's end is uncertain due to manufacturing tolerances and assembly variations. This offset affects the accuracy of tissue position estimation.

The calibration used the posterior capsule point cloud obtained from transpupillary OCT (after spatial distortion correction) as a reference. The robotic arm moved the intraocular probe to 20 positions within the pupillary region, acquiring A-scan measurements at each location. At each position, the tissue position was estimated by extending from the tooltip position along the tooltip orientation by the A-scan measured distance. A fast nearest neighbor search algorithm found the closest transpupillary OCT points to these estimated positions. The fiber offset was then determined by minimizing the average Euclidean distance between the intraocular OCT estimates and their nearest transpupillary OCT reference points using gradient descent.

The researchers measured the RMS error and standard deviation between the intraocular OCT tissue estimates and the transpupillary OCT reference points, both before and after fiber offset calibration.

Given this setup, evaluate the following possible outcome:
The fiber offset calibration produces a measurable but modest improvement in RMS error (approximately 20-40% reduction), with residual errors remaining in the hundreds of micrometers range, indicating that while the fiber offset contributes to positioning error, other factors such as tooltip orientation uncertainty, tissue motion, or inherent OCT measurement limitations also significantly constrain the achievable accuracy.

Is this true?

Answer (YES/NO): NO